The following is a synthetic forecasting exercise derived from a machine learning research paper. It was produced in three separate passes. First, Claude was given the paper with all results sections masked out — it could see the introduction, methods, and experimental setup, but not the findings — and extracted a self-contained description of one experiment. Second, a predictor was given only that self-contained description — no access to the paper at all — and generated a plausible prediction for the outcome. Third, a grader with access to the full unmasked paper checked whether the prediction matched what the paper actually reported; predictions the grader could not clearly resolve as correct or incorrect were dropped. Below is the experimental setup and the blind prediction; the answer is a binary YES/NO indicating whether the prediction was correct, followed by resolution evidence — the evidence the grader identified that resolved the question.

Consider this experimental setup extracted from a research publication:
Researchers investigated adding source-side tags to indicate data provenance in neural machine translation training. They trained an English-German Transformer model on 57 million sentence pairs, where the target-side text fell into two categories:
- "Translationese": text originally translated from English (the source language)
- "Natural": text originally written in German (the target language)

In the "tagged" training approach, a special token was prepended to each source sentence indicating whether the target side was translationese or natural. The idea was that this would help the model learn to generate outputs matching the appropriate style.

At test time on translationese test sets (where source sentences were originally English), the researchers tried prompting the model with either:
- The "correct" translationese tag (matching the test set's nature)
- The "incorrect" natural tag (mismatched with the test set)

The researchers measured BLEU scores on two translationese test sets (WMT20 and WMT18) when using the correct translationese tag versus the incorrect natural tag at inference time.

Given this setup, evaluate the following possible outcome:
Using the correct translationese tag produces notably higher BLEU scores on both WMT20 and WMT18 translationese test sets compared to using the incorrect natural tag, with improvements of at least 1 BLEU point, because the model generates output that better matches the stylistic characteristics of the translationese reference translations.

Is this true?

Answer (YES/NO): NO